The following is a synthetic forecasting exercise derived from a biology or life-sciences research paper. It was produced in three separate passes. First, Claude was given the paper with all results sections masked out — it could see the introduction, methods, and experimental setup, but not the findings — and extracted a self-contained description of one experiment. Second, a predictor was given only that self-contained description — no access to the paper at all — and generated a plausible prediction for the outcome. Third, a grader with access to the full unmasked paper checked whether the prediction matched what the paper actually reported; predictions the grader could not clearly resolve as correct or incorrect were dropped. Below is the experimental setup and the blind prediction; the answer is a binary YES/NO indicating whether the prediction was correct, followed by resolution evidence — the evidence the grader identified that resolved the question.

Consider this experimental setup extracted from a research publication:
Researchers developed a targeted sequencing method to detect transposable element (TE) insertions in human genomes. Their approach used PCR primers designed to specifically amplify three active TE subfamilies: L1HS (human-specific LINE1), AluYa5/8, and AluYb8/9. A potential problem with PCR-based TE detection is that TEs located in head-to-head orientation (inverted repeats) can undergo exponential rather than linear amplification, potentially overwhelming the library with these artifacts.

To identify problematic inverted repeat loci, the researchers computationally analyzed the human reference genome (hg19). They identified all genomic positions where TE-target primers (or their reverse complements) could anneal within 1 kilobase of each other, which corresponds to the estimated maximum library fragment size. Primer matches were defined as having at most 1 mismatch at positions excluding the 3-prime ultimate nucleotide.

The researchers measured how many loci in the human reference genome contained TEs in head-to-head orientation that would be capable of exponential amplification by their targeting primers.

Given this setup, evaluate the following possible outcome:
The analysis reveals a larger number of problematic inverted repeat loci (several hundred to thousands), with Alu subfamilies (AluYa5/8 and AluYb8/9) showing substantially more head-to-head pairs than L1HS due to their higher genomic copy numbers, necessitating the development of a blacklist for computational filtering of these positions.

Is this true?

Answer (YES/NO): NO